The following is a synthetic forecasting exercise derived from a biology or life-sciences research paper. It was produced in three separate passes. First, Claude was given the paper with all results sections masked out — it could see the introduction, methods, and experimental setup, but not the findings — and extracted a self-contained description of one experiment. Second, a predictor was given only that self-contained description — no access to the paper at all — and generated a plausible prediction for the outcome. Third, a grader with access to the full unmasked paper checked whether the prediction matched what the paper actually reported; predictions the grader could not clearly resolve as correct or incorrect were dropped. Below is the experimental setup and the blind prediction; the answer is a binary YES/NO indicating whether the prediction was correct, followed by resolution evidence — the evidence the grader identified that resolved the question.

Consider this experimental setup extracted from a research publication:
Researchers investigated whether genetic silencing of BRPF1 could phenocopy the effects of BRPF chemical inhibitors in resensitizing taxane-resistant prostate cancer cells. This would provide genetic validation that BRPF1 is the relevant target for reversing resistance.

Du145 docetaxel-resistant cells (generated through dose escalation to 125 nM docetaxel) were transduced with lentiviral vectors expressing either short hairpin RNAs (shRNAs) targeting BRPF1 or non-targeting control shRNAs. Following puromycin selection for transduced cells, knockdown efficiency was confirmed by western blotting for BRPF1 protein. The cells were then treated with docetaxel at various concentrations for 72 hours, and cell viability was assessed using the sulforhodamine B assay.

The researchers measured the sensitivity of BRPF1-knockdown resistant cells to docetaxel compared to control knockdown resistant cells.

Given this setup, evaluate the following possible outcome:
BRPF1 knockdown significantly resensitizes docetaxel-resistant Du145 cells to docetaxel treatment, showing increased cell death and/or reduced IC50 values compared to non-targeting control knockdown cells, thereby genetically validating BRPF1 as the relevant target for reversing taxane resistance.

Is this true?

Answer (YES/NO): YES